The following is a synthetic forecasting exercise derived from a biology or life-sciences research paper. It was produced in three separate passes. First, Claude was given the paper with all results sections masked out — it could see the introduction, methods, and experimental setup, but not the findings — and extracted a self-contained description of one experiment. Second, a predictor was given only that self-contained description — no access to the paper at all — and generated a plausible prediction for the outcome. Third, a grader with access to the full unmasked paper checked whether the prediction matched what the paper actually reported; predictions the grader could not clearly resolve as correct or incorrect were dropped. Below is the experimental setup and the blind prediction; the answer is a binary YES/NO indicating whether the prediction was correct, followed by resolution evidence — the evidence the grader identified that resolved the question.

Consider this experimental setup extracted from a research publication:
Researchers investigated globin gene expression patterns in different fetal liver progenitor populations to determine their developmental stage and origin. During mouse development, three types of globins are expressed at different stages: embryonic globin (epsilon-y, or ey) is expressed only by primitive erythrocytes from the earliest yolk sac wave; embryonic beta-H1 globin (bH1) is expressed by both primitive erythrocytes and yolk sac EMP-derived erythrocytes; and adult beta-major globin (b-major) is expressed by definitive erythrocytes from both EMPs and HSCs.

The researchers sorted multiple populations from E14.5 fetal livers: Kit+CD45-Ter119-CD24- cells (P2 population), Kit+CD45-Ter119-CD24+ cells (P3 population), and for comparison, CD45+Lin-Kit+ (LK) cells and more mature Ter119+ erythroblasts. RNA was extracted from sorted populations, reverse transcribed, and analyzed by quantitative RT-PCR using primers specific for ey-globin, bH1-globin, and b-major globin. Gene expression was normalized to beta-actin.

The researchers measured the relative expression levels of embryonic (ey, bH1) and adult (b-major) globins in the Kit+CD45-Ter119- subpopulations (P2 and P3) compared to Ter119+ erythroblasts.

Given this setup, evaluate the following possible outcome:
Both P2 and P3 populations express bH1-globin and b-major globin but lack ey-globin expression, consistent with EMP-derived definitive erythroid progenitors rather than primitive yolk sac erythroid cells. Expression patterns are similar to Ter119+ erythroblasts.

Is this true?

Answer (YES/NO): NO